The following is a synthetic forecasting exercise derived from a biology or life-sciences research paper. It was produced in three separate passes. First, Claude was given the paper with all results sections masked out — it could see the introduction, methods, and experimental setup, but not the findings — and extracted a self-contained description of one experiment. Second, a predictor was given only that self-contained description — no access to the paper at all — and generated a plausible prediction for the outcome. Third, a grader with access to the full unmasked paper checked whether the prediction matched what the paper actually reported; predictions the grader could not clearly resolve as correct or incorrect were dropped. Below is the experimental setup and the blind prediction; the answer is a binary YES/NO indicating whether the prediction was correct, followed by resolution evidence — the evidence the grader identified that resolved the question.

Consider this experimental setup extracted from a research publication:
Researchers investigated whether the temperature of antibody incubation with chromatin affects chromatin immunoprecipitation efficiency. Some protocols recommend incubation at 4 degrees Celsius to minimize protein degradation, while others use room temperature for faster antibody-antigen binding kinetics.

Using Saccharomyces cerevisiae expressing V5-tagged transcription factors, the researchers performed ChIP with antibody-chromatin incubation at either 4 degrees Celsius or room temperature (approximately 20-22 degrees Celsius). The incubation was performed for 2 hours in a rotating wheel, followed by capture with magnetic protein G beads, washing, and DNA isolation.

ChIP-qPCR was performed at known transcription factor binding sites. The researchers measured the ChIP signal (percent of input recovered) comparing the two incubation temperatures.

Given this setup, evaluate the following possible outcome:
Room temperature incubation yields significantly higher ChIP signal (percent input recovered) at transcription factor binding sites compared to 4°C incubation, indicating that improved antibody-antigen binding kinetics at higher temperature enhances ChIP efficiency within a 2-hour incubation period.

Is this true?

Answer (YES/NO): NO